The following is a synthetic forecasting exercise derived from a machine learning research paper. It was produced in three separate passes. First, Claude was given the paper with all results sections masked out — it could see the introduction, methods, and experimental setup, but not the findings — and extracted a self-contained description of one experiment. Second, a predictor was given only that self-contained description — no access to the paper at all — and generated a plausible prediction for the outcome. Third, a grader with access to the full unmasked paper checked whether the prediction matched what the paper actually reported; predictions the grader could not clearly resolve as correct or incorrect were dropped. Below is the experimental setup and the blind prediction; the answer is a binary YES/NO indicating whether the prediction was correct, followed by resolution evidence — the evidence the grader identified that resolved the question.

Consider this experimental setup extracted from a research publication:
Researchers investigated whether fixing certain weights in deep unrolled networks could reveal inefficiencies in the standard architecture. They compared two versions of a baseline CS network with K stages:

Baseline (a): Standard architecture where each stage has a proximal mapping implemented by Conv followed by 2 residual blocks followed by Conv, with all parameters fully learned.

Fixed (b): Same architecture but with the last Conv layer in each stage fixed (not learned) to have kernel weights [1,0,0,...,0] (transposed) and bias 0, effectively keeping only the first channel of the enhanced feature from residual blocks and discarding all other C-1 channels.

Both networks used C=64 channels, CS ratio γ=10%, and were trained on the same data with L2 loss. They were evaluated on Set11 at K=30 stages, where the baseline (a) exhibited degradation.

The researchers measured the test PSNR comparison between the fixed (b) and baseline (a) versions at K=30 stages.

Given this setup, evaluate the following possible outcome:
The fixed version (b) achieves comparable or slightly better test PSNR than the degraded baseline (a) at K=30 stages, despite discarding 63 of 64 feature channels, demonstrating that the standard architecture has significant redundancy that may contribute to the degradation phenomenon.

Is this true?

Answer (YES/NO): YES